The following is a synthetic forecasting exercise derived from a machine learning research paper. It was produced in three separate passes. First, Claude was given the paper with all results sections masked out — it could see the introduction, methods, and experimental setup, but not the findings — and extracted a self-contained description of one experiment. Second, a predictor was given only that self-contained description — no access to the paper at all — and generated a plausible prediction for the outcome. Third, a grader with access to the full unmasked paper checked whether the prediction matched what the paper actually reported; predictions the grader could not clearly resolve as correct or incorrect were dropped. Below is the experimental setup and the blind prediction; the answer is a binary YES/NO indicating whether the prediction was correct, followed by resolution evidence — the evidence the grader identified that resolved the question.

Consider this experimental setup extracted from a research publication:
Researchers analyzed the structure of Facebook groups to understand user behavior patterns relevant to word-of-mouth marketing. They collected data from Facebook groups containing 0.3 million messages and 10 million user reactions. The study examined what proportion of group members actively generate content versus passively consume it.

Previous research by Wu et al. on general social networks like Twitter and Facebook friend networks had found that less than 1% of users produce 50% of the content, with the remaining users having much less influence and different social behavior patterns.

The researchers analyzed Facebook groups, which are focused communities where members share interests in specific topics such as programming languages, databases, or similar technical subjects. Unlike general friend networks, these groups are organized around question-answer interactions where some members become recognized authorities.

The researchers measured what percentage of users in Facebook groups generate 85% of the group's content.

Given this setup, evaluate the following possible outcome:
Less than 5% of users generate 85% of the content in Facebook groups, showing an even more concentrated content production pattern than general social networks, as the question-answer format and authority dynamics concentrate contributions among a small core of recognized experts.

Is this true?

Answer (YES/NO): NO